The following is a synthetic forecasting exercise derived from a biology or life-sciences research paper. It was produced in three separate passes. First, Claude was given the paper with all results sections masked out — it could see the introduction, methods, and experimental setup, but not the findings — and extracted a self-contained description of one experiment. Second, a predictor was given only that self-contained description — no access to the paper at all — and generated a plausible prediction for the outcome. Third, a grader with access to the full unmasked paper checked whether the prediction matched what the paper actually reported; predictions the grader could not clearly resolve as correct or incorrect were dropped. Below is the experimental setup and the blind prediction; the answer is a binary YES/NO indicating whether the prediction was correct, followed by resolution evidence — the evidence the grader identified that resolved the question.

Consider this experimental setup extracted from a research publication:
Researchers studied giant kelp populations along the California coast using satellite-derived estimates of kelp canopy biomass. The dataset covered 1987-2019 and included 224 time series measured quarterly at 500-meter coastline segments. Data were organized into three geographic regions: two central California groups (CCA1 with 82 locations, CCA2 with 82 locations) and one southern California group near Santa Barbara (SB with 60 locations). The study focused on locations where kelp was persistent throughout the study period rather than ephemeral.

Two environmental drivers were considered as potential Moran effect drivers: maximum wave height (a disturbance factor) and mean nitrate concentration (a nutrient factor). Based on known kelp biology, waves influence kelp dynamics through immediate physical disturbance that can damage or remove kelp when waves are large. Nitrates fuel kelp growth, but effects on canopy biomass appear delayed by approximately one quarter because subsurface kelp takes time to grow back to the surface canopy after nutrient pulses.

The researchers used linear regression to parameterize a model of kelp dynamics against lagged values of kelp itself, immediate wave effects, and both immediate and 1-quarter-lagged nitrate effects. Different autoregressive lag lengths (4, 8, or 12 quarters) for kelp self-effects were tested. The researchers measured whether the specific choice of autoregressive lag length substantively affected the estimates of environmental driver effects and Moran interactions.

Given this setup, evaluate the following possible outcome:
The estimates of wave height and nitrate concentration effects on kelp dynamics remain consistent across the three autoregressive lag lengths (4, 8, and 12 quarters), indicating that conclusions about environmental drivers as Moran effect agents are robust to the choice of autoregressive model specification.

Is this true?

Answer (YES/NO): YES